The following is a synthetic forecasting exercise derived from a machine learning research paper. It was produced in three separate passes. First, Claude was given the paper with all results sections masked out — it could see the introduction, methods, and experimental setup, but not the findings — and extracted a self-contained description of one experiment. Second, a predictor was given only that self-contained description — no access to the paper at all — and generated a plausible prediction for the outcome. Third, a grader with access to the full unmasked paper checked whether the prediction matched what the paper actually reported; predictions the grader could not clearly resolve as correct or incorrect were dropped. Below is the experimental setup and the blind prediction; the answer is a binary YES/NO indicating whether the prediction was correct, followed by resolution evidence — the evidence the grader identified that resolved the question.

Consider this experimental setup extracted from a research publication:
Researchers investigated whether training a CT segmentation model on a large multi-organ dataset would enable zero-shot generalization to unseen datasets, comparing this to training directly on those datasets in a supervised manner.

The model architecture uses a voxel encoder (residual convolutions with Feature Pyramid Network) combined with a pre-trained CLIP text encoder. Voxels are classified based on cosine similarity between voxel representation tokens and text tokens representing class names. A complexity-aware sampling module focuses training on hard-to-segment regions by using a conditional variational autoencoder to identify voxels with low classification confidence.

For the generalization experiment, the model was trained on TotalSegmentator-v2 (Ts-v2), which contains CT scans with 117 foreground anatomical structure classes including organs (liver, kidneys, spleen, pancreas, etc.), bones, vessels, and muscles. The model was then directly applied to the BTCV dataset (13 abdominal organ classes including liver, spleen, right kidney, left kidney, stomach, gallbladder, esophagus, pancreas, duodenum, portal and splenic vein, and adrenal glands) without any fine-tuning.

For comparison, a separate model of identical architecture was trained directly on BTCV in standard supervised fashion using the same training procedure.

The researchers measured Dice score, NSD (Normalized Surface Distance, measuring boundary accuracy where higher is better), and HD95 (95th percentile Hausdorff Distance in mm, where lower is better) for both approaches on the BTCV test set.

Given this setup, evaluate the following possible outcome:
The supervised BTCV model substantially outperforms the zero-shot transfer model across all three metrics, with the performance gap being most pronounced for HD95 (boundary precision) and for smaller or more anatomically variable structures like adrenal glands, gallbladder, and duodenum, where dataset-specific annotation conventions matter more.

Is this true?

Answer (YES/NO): NO